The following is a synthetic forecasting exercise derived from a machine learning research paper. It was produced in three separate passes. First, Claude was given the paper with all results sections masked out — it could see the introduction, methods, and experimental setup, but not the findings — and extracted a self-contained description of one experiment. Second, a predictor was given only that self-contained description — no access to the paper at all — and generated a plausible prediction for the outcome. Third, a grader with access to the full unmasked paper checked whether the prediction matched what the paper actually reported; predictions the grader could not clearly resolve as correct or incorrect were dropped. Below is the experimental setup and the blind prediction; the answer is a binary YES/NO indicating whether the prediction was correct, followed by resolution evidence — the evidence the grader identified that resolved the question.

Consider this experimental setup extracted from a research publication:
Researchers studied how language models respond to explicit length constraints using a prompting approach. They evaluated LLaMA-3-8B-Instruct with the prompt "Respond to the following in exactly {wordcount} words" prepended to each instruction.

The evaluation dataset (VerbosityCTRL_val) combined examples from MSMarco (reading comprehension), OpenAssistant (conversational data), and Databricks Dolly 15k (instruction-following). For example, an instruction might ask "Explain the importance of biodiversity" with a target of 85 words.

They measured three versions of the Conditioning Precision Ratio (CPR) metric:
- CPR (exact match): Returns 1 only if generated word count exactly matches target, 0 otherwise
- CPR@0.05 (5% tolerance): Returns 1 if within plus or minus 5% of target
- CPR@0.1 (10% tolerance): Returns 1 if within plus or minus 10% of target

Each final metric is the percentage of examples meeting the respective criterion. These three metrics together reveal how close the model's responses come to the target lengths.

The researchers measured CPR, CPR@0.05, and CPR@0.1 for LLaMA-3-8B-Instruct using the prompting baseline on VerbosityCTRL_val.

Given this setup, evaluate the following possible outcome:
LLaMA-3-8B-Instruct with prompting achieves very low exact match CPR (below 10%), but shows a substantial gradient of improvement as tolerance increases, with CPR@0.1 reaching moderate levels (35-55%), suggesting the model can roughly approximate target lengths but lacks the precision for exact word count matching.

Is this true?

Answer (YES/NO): YES